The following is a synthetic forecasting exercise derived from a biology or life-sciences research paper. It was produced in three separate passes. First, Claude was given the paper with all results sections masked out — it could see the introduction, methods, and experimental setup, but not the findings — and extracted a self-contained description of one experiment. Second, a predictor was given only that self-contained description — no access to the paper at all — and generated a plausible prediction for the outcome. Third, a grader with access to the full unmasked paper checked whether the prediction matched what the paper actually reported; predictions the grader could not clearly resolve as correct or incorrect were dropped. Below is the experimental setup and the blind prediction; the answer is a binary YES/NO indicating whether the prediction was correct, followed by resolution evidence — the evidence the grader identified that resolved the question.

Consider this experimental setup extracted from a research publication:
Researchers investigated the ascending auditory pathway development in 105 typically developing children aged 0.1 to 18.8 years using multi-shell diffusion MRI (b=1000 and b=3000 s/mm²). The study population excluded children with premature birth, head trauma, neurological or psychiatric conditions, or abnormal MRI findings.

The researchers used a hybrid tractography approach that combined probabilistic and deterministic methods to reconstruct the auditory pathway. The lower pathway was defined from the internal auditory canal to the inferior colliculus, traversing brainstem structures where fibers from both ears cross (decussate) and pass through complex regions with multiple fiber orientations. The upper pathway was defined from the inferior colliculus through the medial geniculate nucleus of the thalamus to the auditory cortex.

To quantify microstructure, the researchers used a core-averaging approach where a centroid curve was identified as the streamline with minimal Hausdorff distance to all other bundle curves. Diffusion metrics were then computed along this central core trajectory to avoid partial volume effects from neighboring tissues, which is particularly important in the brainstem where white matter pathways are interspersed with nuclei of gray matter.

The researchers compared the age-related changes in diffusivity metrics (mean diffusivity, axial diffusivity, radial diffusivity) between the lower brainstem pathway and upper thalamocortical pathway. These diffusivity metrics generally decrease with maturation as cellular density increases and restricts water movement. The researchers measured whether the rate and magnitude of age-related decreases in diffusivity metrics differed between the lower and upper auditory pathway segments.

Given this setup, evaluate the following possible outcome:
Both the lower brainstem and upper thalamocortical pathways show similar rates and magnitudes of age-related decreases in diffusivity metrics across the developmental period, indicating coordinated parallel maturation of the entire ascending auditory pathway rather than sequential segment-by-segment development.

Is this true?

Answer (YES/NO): NO